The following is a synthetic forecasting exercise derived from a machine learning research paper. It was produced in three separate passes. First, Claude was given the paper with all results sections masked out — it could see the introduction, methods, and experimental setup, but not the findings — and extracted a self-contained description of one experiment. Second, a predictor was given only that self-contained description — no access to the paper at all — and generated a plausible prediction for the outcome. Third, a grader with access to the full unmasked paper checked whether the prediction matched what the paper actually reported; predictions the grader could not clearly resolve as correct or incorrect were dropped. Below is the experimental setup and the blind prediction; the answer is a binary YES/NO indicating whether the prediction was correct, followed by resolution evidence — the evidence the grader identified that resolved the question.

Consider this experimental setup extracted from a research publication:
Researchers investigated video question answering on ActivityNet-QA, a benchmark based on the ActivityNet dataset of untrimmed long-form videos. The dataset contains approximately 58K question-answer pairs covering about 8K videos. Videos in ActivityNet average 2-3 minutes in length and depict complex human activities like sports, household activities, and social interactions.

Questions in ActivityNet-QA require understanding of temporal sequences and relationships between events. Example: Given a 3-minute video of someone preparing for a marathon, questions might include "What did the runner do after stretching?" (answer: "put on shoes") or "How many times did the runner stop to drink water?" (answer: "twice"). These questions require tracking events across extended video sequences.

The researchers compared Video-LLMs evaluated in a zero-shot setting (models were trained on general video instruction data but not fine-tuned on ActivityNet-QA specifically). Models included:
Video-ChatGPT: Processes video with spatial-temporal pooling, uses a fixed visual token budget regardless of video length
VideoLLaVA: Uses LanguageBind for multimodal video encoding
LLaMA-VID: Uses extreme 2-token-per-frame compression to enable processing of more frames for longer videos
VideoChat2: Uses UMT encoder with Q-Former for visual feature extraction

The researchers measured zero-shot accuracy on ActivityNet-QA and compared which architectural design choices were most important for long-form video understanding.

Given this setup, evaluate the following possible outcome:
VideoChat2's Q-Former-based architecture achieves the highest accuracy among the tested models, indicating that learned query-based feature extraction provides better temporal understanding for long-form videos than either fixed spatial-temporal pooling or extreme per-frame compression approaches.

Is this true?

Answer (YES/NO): NO